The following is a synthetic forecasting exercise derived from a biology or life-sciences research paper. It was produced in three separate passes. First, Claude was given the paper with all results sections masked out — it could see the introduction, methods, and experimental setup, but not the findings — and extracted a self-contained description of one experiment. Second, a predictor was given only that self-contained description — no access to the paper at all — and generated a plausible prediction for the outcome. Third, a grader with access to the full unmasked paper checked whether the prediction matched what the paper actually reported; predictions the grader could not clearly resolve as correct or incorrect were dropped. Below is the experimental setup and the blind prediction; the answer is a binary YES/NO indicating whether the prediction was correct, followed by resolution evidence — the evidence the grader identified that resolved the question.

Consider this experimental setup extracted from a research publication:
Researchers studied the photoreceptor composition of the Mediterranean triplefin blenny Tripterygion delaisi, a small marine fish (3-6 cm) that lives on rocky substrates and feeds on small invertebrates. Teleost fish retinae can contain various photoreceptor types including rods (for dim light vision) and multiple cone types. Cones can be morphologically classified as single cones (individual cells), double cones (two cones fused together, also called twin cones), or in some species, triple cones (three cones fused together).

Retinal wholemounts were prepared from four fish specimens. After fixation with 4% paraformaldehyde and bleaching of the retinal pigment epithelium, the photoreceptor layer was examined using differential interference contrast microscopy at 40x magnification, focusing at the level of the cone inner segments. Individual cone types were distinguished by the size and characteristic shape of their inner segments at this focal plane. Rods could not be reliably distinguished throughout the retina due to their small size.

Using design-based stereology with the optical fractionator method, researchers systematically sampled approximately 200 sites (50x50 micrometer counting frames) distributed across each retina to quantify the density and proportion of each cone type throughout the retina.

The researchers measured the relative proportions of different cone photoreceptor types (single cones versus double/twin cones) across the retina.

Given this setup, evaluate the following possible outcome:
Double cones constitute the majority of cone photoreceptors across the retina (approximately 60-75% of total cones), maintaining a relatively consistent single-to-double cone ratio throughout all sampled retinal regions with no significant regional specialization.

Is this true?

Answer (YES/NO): NO